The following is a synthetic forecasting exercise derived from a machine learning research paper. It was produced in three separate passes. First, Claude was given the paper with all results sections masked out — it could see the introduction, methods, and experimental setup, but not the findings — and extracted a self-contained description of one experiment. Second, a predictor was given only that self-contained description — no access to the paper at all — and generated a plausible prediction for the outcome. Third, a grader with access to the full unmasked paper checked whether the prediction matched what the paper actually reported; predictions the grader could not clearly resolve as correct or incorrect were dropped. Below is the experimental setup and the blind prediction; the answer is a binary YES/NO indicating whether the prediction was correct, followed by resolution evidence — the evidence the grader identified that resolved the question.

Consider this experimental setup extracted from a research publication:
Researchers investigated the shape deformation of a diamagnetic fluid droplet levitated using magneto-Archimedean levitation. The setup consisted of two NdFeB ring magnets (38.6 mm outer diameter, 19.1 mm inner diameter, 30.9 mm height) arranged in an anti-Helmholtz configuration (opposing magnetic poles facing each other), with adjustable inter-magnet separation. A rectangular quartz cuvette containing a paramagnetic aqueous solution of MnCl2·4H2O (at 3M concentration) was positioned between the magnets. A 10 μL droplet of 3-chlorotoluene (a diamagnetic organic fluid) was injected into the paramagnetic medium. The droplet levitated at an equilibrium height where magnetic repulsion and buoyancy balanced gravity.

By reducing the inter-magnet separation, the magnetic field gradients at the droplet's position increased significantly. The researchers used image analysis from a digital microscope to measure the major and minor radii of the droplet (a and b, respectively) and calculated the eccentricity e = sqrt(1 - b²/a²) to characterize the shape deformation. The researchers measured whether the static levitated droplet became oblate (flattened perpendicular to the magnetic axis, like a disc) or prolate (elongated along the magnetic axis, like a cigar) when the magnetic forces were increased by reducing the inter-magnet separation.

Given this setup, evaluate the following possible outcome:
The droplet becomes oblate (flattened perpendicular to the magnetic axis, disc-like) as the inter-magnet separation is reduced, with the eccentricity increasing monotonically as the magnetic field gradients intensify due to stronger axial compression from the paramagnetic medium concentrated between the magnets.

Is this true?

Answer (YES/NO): NO